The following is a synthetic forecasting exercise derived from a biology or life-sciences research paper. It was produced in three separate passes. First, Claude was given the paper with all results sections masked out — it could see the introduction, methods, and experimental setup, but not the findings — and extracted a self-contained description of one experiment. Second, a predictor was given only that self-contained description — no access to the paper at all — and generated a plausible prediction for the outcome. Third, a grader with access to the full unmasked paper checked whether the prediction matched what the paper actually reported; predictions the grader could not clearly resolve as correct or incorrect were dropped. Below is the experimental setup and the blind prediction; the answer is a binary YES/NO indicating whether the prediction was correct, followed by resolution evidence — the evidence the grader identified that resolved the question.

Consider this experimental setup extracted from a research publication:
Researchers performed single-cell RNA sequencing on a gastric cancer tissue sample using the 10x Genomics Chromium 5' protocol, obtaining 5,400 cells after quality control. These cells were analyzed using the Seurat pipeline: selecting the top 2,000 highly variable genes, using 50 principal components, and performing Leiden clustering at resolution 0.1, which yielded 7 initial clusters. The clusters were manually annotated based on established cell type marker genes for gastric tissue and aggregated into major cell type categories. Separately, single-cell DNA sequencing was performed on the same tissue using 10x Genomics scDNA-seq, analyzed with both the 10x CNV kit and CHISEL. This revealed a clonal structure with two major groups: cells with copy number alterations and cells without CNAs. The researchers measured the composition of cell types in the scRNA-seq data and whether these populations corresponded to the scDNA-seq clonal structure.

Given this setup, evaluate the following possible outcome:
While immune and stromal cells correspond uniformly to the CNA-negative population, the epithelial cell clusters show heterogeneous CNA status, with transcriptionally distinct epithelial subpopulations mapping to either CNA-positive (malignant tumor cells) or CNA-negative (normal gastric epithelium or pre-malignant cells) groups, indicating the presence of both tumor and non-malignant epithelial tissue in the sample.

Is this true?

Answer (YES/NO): NO